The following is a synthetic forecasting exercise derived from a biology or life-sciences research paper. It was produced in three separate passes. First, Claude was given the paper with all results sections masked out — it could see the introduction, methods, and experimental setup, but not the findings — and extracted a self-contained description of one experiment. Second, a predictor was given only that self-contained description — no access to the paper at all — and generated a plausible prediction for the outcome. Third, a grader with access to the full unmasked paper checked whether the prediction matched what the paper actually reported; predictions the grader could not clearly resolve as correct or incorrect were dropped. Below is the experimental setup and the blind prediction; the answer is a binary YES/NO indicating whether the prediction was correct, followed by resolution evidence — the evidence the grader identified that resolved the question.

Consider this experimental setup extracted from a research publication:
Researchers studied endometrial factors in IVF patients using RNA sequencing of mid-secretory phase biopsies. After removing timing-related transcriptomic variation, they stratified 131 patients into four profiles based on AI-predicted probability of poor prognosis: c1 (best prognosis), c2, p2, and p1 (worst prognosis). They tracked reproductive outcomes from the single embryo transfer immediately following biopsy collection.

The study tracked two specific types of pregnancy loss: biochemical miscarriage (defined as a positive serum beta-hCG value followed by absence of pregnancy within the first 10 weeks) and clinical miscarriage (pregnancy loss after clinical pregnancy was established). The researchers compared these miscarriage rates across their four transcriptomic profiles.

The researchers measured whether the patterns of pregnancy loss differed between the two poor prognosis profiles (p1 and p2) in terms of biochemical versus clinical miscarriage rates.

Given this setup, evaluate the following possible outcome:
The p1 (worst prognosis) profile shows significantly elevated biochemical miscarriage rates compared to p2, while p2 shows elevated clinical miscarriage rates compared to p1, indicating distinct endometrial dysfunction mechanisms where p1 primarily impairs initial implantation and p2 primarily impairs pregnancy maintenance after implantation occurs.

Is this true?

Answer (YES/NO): YES